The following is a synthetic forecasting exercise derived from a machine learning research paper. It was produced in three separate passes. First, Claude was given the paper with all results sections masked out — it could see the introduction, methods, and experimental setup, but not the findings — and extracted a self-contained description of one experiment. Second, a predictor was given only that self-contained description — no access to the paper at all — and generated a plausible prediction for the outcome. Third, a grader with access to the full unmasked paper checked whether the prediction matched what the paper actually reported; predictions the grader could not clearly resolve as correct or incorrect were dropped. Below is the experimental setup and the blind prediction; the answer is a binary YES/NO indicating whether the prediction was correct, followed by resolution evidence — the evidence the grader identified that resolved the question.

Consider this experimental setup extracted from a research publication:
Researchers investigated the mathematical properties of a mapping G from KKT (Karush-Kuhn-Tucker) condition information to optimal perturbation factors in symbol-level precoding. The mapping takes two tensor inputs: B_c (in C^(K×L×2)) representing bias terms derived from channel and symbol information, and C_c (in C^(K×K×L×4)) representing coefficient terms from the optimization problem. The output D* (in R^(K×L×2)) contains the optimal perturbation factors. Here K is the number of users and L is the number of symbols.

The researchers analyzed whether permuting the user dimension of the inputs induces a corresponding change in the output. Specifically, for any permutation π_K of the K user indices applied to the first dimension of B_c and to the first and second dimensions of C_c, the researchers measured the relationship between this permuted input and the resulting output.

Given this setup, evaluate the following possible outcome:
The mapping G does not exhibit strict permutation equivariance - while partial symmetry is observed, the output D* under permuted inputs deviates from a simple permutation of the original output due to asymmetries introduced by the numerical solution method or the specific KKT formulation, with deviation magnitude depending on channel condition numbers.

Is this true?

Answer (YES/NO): NO